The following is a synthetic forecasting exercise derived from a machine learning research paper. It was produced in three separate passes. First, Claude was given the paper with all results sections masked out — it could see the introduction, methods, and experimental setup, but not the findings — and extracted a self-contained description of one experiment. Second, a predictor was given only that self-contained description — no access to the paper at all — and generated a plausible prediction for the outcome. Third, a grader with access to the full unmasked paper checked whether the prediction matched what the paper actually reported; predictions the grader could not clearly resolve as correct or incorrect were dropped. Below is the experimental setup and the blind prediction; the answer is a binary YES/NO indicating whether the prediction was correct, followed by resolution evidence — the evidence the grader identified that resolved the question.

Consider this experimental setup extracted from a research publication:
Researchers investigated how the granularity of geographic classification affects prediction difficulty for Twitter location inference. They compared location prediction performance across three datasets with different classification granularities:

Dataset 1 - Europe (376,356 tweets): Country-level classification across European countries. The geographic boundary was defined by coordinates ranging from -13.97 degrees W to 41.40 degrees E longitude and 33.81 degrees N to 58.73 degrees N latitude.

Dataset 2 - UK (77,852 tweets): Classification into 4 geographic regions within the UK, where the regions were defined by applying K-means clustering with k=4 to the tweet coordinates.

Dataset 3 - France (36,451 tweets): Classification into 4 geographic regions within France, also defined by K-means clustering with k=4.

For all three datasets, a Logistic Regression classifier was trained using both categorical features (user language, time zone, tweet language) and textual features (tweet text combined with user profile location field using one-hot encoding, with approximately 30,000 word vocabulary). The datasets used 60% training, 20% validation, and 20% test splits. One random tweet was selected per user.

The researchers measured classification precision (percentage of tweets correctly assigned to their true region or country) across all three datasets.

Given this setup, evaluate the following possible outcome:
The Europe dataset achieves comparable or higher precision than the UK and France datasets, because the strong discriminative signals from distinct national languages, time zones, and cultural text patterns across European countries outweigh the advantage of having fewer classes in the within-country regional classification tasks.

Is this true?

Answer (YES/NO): YES